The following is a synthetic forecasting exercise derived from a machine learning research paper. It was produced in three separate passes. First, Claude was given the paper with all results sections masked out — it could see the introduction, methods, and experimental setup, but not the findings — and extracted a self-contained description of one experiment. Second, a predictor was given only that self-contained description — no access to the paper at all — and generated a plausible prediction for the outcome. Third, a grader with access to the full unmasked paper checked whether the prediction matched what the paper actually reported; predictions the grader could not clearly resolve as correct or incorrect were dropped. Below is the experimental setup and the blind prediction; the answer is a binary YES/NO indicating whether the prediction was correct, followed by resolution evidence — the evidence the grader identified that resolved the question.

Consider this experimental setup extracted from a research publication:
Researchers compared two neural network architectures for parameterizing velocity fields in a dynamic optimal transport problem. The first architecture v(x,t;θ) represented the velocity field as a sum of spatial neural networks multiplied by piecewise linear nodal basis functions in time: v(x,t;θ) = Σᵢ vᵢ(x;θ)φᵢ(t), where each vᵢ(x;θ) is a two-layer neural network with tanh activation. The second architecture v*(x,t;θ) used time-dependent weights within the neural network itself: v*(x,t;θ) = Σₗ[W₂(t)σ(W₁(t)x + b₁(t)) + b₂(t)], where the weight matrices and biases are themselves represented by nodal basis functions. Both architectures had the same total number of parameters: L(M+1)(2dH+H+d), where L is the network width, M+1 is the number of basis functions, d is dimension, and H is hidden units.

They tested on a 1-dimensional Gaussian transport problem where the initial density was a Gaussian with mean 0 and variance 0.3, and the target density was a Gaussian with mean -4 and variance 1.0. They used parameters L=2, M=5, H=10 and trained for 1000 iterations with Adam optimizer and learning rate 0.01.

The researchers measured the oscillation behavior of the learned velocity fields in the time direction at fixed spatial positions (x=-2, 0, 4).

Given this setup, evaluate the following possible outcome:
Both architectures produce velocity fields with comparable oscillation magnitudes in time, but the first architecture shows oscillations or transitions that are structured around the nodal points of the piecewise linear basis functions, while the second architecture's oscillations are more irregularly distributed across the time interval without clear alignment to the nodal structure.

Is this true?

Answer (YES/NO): NO